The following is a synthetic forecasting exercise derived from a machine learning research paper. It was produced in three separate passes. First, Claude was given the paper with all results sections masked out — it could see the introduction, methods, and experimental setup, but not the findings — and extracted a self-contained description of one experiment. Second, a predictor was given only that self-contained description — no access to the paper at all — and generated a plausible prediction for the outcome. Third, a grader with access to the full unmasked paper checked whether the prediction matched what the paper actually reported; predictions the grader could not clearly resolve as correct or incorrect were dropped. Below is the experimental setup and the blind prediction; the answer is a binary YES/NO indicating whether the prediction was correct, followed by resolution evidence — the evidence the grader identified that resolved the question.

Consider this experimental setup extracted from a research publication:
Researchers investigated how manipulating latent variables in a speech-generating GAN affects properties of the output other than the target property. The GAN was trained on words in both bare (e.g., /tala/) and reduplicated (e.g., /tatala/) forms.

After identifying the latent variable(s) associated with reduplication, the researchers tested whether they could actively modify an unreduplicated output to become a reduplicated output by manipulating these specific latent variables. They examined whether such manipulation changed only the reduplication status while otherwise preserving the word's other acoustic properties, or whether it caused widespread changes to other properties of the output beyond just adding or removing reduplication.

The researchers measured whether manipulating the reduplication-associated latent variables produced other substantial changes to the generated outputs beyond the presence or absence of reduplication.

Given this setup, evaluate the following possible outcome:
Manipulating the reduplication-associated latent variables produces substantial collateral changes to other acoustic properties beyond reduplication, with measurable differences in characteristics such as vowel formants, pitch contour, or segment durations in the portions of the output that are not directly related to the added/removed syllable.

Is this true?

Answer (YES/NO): NO